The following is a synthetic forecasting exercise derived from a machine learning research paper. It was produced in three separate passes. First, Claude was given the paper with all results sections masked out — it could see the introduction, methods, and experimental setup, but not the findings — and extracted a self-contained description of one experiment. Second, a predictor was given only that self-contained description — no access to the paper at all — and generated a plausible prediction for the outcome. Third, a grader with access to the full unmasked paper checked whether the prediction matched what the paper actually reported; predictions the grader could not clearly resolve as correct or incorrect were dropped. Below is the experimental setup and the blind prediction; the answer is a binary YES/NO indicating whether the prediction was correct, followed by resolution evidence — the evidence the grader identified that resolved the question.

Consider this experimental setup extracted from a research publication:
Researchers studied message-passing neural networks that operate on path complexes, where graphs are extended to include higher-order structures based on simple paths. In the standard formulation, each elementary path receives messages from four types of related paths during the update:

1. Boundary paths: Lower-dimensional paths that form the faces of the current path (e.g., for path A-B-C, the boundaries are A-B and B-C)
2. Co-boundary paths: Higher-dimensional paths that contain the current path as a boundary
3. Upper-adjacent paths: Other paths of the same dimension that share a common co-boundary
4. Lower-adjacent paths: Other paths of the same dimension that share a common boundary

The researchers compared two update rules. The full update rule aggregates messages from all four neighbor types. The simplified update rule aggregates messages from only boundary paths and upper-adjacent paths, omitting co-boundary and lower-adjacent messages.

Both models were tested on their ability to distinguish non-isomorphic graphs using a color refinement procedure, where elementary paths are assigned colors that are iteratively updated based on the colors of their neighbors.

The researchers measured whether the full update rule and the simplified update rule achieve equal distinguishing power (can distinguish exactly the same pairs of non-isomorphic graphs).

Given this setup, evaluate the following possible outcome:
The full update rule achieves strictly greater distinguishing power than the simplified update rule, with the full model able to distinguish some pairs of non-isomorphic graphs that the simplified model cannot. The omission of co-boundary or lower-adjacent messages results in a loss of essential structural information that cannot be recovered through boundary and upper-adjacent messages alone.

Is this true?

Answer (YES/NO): NO